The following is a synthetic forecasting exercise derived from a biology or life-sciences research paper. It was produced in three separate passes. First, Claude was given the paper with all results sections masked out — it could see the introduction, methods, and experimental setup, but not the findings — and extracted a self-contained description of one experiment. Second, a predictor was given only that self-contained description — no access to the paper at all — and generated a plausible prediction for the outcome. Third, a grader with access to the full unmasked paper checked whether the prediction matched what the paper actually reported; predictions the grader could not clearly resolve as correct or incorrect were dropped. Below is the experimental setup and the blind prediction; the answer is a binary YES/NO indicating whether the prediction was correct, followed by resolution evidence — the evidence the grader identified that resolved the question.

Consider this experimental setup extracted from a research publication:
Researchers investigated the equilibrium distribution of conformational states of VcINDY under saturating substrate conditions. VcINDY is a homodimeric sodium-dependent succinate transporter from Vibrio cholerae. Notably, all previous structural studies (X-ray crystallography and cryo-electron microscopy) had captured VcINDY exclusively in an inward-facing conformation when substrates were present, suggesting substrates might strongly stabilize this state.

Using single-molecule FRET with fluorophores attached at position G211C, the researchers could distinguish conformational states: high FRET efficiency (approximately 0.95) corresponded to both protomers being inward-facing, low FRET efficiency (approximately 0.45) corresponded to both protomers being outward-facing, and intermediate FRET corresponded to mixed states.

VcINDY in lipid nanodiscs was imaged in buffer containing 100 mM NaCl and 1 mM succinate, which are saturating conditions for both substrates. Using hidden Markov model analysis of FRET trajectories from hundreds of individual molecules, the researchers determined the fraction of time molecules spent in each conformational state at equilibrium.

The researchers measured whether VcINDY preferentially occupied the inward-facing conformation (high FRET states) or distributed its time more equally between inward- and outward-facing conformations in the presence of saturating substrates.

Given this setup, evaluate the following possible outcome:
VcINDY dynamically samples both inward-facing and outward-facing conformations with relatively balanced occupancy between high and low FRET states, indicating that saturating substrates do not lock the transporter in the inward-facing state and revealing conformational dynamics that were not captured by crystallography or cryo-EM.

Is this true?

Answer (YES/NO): NO